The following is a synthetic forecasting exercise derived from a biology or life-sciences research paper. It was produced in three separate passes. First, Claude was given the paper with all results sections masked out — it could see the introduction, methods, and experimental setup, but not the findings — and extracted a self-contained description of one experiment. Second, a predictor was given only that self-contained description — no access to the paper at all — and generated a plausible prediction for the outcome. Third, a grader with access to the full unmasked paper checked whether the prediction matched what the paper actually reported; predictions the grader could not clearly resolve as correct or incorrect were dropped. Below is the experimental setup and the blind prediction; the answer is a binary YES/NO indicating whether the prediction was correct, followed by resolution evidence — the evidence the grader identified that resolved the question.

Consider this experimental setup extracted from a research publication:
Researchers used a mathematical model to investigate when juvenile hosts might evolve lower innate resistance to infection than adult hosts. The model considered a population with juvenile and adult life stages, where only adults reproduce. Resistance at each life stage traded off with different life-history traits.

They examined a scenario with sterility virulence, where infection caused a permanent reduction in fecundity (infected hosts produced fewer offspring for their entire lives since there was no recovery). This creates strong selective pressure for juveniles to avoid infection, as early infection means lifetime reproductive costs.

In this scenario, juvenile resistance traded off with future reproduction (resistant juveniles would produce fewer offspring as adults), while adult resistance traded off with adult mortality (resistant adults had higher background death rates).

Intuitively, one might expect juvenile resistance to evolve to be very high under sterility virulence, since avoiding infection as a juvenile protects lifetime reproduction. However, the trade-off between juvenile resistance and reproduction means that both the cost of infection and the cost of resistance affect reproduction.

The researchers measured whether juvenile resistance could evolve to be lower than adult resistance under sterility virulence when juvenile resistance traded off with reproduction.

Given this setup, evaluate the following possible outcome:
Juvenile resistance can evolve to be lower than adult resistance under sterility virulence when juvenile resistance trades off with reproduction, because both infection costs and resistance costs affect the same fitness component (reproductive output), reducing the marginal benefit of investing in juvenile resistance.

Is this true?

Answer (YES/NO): YES